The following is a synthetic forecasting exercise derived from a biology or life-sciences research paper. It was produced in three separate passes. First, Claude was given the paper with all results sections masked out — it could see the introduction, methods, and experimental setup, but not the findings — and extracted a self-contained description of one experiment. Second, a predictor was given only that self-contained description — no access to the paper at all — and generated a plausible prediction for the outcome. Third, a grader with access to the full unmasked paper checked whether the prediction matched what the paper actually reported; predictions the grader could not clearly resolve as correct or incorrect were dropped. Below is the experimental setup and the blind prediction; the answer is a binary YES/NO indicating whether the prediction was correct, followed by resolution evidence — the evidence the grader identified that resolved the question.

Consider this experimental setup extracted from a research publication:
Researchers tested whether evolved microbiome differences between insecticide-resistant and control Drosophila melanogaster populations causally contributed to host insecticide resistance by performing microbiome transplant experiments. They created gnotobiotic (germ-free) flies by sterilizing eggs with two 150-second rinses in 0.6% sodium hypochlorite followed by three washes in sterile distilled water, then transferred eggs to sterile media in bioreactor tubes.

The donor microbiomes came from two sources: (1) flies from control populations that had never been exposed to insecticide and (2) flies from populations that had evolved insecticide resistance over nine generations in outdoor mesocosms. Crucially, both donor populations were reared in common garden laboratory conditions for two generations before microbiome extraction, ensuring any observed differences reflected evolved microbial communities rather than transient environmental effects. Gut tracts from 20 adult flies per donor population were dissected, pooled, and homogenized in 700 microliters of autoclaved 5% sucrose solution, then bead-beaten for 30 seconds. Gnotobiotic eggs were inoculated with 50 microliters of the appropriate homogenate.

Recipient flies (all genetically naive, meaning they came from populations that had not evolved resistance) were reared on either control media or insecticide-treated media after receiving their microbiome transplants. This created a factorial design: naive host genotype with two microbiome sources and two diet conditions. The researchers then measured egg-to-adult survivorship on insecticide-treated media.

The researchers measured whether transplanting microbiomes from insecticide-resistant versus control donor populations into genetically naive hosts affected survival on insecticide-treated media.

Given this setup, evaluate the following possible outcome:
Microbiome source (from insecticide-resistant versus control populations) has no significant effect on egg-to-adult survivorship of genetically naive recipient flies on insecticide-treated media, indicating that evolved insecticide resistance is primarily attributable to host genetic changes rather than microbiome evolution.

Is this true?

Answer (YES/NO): YES